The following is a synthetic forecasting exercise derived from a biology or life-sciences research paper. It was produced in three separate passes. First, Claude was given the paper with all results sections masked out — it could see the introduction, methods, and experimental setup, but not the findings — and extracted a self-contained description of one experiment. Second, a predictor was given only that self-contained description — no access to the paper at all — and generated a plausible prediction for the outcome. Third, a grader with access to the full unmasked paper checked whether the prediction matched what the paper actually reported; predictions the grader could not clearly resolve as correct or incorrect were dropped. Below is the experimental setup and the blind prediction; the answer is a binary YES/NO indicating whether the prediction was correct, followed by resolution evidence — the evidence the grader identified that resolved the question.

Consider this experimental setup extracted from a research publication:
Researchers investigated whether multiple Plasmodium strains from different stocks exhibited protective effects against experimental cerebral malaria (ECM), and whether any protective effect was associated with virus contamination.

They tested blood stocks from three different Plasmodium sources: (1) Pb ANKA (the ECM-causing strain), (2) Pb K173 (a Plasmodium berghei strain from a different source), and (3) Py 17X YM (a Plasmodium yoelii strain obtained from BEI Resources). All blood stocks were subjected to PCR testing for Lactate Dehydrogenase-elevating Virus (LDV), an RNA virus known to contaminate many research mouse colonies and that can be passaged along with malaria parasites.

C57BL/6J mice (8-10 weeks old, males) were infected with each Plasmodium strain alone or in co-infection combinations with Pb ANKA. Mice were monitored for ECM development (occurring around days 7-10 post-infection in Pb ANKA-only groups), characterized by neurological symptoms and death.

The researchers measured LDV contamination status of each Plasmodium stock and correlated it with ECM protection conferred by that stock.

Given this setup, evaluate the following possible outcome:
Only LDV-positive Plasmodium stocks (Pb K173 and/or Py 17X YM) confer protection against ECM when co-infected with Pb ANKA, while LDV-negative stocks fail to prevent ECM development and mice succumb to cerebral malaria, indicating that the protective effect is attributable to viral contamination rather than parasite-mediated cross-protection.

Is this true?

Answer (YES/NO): YES